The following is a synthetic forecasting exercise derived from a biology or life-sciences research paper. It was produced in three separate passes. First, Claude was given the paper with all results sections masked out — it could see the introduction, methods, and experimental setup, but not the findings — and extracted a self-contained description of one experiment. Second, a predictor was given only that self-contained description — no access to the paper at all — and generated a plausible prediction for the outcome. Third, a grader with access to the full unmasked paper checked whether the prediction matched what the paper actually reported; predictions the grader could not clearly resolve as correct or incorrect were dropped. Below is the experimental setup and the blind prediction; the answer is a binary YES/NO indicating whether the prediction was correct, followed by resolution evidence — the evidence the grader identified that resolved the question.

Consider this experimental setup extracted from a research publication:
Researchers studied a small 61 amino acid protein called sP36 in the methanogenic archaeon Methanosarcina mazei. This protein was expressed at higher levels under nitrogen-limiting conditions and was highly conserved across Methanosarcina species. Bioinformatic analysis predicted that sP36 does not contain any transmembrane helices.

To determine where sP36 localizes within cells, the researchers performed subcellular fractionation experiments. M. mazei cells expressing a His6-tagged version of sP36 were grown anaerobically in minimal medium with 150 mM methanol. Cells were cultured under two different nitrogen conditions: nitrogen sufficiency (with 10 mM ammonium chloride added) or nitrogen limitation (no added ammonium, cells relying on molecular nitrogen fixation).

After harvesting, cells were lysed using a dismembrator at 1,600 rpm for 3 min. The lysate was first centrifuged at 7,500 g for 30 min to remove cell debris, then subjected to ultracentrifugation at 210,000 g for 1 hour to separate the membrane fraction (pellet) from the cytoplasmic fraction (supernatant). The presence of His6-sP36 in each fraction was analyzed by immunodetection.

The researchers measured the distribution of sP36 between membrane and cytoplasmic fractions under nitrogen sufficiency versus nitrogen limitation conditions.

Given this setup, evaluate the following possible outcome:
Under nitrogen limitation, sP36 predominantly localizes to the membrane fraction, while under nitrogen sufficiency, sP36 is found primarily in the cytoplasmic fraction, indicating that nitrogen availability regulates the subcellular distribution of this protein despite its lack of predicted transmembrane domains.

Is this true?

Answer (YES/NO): NO